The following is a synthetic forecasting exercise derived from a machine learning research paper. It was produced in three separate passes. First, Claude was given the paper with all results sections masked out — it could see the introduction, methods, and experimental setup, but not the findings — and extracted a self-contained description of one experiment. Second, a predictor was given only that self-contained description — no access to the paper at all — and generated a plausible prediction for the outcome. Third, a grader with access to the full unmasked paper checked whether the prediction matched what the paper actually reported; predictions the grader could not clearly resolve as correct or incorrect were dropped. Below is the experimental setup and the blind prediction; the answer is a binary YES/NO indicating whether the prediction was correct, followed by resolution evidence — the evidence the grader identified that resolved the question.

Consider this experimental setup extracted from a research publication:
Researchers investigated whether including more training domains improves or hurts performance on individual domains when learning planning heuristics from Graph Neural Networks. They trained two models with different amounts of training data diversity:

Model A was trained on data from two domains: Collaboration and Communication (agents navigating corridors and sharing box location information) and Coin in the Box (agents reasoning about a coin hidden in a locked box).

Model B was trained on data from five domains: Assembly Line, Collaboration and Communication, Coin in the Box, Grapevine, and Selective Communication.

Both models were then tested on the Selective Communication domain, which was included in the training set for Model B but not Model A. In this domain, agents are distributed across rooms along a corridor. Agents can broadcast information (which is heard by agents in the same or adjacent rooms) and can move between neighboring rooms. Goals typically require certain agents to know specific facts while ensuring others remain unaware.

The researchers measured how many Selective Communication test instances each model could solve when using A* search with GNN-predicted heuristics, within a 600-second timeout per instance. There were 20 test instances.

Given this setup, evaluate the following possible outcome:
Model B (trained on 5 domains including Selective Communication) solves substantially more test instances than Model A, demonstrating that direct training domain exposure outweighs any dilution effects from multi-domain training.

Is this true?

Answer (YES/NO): NO